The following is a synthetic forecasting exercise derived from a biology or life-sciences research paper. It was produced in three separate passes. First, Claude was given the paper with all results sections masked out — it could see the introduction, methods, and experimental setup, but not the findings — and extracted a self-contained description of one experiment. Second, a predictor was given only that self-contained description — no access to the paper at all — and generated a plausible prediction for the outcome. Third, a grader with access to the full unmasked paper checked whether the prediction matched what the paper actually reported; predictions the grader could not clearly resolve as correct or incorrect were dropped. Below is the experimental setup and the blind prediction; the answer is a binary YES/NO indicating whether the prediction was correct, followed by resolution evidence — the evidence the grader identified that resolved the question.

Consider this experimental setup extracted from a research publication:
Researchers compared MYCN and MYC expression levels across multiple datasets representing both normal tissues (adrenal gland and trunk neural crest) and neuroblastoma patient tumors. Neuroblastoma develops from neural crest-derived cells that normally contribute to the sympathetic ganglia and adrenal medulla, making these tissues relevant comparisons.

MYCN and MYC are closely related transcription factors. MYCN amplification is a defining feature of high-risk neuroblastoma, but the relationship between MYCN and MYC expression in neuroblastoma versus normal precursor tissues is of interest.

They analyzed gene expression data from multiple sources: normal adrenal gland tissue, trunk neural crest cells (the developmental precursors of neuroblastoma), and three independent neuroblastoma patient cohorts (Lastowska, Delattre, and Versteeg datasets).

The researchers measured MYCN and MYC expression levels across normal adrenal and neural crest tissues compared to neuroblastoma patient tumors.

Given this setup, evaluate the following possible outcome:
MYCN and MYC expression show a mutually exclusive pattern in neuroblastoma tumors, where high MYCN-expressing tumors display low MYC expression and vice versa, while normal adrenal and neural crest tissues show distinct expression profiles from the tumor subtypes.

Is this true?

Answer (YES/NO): YES